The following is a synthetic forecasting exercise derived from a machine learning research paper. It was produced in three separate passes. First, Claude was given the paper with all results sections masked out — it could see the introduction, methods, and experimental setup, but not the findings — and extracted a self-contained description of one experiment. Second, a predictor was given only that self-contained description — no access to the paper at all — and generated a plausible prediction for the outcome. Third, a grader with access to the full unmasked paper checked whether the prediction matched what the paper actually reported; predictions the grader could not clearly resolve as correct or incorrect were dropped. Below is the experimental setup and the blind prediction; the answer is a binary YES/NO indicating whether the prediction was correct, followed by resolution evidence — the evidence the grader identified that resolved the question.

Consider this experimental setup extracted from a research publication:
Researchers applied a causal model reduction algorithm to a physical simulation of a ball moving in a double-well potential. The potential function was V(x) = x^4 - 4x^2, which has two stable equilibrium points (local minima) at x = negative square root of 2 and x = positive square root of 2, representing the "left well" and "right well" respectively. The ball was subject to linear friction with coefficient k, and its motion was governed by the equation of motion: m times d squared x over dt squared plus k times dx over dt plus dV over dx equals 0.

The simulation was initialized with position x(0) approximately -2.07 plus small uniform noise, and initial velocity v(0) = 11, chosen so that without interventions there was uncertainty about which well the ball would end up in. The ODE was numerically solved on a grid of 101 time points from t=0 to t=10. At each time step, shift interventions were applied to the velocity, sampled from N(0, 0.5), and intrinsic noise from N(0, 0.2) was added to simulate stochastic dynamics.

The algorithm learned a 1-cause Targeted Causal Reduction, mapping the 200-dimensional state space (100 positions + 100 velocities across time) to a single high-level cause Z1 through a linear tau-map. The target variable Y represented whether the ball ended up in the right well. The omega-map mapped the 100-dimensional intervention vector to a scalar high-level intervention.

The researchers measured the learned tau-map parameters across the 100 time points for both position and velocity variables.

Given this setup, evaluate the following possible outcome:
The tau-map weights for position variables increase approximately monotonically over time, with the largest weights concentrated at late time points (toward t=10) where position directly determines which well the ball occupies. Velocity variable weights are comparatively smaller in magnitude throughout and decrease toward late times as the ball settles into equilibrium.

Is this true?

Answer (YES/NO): NO